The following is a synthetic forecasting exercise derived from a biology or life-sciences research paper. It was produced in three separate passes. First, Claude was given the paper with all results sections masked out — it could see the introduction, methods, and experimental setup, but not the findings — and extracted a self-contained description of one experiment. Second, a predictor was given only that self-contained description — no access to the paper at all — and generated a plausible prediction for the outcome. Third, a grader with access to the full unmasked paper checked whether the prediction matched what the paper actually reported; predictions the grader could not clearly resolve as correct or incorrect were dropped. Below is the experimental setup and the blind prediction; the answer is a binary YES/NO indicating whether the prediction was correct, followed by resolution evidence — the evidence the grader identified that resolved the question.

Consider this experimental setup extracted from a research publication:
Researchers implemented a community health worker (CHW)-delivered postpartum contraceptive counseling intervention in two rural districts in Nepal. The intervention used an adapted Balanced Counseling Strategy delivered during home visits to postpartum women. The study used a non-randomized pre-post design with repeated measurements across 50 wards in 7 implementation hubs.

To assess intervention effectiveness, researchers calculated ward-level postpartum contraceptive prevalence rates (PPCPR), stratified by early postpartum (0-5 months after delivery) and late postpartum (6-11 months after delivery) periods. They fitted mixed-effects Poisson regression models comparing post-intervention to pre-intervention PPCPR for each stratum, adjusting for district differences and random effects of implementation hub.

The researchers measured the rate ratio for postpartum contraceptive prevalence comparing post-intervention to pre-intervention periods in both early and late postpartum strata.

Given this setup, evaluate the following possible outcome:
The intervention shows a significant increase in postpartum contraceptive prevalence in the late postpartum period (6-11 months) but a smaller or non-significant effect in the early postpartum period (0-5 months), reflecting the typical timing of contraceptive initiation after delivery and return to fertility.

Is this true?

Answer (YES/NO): NO